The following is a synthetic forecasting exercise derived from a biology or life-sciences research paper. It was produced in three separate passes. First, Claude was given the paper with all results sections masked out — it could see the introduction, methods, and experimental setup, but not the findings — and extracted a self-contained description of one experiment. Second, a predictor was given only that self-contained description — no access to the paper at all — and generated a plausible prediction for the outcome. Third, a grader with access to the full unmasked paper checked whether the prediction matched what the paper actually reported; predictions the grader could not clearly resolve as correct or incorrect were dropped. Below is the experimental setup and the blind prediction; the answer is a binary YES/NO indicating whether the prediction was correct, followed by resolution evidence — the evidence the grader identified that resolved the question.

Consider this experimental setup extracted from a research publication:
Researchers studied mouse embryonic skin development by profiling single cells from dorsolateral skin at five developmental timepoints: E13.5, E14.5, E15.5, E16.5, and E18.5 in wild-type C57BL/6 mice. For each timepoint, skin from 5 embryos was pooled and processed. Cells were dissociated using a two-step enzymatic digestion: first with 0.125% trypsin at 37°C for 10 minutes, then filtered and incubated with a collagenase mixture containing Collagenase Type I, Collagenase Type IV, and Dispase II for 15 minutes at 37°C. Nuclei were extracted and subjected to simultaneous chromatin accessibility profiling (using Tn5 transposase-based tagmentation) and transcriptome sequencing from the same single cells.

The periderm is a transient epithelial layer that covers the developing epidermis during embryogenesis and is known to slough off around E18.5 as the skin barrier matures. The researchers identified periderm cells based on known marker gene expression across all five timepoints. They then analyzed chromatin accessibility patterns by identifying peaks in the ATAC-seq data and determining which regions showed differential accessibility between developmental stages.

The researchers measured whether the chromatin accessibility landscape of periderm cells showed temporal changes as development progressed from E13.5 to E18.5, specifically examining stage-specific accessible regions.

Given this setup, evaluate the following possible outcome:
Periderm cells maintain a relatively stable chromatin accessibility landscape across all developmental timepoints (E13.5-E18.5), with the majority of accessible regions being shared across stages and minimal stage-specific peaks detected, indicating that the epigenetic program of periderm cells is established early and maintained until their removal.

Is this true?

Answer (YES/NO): NO